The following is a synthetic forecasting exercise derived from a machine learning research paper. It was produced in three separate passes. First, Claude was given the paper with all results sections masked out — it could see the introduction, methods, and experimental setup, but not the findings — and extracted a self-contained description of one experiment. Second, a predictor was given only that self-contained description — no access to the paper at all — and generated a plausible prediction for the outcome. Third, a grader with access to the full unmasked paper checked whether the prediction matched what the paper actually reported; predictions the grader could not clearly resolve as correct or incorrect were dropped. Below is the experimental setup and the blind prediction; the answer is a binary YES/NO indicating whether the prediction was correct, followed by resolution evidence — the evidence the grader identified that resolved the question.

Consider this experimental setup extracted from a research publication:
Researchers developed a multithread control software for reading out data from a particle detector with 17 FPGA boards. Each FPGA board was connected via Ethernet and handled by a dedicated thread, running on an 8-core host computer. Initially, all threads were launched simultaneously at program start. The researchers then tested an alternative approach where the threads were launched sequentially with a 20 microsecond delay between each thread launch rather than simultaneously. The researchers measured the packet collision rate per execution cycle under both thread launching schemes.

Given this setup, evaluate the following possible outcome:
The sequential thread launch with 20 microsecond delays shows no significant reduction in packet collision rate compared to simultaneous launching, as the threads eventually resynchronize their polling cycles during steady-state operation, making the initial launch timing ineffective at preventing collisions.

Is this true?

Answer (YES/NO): NO